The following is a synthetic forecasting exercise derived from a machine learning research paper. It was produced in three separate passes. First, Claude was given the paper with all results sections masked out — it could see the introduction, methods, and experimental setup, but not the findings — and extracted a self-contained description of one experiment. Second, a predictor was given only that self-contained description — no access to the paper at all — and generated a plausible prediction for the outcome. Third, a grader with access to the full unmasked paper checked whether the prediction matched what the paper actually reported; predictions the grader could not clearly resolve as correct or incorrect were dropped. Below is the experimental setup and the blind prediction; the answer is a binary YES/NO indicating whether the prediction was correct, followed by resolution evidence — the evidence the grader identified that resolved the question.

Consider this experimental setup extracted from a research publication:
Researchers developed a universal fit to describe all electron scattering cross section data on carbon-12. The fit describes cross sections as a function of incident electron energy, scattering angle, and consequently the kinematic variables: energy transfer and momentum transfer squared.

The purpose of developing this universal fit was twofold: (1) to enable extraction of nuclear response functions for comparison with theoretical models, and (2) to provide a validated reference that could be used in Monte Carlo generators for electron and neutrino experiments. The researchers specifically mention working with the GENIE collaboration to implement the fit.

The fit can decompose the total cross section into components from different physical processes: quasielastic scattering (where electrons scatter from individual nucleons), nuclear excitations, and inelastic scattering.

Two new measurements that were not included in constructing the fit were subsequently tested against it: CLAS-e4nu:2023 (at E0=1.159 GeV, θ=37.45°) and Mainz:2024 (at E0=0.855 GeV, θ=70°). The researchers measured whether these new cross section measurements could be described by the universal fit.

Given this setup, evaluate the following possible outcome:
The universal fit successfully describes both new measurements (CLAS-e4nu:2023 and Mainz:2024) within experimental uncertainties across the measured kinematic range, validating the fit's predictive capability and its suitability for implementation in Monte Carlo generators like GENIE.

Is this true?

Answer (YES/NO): NO